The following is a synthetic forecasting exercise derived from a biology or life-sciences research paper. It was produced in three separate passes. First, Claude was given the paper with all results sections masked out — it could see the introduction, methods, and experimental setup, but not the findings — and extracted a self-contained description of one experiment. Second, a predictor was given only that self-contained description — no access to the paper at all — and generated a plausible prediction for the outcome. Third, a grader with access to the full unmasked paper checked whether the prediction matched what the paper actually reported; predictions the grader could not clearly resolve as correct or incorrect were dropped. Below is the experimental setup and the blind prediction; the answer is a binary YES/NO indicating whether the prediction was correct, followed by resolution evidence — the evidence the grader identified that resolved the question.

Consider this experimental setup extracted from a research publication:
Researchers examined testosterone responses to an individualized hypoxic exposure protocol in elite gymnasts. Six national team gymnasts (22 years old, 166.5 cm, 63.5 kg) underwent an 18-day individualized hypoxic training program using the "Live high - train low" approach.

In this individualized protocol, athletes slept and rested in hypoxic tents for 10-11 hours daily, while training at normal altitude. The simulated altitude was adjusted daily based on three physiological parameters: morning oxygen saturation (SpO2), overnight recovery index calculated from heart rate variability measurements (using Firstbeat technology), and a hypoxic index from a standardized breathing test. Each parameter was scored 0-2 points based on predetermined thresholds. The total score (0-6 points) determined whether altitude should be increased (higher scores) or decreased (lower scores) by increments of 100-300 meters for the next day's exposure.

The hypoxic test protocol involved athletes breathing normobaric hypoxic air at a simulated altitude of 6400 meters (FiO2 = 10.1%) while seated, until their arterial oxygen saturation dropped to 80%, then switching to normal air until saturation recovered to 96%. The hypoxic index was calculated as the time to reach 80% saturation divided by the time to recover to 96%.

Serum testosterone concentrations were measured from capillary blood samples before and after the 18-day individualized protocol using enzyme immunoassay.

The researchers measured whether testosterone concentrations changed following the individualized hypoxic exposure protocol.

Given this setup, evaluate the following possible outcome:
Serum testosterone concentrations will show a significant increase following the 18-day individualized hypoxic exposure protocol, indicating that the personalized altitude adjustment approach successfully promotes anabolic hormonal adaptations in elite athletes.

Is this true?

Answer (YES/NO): YES